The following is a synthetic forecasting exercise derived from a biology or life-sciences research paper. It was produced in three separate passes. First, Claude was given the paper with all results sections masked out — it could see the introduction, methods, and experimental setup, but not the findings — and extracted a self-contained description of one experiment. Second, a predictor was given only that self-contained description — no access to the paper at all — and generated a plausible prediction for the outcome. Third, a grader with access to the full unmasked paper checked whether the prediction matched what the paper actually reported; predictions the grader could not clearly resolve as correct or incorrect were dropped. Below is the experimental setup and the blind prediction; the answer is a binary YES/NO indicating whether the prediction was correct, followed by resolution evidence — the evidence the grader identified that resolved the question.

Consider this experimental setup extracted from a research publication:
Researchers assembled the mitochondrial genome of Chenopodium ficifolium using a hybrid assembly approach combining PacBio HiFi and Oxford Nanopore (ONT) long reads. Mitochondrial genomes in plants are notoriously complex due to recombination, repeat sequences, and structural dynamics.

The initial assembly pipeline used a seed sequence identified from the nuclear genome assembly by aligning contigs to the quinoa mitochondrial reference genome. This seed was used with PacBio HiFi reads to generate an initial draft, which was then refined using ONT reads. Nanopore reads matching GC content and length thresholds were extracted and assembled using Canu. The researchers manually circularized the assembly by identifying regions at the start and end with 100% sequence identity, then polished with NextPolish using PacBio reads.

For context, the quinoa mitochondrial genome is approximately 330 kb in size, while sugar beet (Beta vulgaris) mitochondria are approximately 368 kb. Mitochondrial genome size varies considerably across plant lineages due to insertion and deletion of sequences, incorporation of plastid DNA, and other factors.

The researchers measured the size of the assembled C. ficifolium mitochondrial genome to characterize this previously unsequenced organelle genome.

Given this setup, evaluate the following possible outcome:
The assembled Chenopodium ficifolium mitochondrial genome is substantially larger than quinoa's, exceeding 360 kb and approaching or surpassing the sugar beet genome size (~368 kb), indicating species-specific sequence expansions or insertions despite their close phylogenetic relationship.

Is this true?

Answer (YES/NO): NO